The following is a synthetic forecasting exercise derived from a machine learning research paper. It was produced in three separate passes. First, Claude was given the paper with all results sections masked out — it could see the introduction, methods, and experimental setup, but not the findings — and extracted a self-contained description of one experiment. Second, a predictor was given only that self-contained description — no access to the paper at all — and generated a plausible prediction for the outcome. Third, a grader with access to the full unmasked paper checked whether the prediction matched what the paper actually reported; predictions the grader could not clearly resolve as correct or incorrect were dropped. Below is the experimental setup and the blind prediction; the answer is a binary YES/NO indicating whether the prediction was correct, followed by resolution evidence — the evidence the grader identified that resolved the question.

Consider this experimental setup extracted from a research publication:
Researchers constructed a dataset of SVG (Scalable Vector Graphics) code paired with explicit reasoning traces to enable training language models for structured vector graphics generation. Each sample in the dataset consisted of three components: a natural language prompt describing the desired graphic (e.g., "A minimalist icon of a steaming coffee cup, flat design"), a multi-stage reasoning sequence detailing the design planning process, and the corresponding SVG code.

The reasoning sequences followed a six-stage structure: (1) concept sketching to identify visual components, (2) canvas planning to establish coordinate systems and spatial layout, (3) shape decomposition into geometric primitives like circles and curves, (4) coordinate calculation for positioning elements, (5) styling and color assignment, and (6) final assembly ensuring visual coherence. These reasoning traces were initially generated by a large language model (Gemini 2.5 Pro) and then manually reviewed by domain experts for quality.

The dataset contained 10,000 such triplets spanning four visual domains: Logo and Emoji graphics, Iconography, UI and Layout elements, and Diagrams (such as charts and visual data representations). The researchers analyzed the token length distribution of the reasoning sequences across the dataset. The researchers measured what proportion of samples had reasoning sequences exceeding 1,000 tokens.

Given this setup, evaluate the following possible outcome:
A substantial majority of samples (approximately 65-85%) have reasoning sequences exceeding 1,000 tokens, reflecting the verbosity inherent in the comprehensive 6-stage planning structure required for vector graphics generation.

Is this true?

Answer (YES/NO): YES